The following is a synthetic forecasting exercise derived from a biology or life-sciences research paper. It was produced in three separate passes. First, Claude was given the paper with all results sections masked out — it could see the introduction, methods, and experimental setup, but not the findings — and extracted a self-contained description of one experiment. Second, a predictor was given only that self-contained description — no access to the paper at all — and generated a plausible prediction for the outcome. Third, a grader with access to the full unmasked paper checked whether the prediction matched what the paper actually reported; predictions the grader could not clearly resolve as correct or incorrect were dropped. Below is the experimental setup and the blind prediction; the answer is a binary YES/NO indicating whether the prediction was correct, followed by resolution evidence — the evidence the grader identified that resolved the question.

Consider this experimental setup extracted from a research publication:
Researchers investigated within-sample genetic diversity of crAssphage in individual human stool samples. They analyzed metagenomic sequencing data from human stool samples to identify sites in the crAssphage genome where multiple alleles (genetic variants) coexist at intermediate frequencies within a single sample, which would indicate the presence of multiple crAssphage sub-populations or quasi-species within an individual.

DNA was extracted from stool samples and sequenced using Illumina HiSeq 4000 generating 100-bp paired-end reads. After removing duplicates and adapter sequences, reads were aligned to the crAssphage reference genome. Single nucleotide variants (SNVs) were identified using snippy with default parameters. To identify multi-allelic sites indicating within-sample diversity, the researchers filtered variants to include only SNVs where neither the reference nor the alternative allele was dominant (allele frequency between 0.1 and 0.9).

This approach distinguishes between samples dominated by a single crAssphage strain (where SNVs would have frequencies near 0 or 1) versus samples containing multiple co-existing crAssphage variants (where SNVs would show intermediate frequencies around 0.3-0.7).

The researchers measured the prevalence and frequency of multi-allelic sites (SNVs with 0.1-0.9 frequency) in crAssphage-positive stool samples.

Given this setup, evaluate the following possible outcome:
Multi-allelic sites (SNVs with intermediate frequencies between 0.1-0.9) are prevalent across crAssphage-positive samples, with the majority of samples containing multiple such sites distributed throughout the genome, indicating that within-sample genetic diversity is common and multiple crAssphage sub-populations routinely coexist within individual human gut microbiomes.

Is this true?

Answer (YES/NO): NO